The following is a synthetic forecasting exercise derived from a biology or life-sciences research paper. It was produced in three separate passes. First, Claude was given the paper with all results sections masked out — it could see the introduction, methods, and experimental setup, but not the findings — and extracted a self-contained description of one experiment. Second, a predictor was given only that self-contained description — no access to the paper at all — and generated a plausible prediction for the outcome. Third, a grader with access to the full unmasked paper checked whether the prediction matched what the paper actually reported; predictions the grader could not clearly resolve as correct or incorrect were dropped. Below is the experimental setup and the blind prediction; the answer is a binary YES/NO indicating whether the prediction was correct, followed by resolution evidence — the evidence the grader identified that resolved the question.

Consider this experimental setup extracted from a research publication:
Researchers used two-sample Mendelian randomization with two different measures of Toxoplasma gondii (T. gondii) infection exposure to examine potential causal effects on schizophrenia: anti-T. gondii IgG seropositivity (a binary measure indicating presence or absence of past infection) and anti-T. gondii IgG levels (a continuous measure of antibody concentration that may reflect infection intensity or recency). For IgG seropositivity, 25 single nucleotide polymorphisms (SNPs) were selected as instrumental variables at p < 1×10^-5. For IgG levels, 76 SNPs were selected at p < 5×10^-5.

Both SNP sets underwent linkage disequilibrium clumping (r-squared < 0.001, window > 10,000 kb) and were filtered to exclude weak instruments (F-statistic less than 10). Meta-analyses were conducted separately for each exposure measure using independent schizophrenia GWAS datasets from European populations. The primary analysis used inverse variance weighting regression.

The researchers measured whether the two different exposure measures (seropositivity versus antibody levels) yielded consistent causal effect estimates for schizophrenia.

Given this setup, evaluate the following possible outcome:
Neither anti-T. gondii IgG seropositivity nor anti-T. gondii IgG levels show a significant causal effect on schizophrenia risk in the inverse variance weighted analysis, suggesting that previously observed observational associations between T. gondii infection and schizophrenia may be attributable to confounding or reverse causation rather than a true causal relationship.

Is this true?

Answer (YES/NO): YES